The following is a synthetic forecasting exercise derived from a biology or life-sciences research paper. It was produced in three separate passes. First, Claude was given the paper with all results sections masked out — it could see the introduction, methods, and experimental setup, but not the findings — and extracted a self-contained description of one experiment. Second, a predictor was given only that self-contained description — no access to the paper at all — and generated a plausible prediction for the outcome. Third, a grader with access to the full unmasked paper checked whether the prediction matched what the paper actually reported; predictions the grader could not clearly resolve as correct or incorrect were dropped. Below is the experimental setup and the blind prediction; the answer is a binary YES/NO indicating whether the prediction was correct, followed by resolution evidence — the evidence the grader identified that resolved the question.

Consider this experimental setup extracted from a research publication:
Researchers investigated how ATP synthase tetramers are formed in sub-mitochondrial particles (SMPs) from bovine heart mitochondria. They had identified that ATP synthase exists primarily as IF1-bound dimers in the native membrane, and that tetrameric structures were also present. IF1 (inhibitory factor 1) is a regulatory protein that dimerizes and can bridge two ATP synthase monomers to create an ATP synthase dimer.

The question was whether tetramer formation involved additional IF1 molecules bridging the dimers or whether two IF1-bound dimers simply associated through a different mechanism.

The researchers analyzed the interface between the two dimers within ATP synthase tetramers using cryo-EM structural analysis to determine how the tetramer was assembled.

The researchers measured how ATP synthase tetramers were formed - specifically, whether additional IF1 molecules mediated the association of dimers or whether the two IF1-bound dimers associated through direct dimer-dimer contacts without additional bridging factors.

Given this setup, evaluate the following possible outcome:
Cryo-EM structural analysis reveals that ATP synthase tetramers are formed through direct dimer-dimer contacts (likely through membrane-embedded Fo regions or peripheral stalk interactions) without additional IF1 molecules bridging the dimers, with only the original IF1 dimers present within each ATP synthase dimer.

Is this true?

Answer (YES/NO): YES